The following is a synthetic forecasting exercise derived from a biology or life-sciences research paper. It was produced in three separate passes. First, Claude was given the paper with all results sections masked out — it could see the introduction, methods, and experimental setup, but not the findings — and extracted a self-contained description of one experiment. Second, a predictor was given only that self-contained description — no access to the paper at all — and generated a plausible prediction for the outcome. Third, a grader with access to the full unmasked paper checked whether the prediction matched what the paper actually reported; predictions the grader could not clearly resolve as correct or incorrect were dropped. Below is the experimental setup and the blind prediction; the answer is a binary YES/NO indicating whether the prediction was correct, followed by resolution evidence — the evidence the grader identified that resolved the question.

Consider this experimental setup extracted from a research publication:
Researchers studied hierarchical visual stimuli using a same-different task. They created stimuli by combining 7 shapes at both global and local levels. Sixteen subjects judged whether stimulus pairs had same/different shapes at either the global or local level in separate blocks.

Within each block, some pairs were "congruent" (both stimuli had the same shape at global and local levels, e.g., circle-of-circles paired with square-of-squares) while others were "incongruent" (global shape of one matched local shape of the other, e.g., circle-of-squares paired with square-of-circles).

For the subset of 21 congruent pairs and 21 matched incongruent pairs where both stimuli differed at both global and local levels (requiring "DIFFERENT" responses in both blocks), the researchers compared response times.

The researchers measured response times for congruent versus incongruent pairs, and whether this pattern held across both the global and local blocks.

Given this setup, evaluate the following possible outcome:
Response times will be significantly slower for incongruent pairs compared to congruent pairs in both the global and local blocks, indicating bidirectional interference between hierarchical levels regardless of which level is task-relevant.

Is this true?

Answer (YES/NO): YES